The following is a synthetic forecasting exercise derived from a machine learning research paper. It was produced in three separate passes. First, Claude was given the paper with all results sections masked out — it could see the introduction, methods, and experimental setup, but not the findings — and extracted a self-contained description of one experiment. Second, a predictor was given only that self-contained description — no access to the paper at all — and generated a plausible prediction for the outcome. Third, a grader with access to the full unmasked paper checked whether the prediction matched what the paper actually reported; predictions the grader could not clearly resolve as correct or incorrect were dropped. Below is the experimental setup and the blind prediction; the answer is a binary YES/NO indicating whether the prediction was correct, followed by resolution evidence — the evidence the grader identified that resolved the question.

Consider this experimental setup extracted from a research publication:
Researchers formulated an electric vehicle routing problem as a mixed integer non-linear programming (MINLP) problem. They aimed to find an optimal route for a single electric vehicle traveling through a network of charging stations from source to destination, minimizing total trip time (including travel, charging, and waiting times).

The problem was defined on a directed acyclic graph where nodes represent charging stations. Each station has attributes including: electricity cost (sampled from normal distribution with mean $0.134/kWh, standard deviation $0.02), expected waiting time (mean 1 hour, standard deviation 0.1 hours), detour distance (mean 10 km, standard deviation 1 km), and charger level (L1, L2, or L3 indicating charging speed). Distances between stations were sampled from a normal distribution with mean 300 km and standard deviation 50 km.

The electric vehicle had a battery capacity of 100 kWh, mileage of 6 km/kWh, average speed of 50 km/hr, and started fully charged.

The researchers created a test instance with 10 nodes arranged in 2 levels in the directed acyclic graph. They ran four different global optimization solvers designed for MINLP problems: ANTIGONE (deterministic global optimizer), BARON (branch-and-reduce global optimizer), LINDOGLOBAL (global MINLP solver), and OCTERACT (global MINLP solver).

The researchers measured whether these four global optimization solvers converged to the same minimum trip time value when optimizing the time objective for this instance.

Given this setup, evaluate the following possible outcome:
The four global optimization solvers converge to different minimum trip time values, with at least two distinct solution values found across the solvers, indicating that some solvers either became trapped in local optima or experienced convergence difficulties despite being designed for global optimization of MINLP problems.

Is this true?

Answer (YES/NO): NO